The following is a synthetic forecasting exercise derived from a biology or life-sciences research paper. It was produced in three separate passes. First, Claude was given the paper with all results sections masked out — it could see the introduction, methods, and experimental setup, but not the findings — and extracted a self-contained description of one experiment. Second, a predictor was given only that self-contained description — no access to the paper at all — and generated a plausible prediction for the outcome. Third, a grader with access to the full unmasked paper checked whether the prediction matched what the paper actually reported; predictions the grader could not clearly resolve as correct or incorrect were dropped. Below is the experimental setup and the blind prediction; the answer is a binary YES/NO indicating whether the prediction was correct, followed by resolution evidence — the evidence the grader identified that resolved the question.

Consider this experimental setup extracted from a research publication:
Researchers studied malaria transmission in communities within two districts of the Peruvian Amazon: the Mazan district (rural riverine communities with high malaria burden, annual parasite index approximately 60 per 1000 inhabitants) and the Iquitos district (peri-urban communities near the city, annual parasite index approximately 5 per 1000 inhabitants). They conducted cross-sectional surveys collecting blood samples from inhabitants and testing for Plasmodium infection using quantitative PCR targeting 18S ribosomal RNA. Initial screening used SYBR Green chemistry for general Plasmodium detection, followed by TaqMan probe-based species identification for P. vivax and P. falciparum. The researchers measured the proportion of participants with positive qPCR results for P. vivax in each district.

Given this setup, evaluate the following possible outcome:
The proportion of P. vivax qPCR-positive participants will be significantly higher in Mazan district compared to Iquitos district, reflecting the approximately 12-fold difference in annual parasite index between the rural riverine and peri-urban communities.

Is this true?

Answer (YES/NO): NO